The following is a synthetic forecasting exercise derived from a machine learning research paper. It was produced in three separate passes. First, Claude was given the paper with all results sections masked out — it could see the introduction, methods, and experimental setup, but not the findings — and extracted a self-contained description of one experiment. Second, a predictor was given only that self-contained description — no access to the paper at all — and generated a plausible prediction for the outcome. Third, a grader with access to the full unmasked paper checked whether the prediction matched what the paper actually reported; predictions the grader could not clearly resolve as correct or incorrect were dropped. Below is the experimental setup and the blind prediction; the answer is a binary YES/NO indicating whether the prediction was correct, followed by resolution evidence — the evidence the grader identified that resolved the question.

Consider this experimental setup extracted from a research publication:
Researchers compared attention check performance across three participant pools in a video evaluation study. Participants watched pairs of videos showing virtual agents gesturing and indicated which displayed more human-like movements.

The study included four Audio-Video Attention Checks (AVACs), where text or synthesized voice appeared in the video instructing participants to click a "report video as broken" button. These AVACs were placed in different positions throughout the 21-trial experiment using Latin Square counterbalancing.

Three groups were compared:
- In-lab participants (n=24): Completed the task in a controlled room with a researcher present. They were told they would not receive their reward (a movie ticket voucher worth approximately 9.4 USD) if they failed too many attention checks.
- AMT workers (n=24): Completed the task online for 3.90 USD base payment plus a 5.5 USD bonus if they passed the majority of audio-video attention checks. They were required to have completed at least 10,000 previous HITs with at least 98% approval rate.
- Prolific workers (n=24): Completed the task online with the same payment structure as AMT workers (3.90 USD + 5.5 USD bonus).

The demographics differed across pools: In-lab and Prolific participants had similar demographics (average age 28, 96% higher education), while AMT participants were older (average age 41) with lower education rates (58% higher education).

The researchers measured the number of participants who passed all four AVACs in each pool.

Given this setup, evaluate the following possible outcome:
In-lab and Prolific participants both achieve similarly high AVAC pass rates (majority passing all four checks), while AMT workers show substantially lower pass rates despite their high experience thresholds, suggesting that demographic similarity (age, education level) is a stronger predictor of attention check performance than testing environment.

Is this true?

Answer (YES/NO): NO